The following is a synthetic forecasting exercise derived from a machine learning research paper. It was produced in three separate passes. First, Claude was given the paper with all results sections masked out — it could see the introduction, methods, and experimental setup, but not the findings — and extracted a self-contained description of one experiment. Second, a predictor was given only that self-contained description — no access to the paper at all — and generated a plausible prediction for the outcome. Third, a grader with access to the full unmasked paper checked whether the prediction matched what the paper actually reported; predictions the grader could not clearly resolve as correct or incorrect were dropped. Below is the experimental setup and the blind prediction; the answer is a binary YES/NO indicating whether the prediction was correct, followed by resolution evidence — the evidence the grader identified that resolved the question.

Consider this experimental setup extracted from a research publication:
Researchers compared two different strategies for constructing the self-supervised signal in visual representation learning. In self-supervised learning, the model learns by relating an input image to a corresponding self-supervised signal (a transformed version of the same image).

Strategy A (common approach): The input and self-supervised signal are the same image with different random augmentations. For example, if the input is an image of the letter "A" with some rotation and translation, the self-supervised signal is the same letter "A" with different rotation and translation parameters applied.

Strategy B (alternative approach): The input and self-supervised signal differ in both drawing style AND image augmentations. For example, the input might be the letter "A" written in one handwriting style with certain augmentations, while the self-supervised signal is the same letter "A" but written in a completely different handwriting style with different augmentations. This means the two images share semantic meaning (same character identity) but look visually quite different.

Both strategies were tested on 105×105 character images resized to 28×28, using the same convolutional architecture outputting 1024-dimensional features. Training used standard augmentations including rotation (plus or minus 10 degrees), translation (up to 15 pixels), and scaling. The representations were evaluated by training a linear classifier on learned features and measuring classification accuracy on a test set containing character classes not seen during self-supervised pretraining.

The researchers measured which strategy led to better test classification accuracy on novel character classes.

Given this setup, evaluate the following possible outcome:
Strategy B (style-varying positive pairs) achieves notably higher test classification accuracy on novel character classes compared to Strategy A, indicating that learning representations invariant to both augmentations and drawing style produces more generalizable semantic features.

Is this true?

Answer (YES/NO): YES